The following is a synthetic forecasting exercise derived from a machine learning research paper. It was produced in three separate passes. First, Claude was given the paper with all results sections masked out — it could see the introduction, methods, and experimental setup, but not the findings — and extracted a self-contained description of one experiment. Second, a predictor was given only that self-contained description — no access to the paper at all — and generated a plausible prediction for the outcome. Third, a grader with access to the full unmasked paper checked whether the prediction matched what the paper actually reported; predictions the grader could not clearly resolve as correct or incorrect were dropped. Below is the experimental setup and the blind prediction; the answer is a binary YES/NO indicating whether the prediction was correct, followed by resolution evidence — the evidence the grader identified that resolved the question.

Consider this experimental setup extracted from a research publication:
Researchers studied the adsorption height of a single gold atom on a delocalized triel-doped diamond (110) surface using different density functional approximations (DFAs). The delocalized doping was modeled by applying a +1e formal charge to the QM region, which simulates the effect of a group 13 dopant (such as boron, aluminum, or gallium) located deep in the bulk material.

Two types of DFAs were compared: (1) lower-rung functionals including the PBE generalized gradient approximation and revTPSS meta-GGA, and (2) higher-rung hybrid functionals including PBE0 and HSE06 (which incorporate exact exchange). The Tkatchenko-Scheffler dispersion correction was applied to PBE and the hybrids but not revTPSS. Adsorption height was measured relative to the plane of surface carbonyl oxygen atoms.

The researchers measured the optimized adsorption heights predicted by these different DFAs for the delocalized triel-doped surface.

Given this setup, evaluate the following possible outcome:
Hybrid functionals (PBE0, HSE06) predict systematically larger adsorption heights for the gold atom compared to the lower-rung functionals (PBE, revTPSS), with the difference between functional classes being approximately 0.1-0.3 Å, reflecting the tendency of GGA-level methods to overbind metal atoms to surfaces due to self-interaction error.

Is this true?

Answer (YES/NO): NO